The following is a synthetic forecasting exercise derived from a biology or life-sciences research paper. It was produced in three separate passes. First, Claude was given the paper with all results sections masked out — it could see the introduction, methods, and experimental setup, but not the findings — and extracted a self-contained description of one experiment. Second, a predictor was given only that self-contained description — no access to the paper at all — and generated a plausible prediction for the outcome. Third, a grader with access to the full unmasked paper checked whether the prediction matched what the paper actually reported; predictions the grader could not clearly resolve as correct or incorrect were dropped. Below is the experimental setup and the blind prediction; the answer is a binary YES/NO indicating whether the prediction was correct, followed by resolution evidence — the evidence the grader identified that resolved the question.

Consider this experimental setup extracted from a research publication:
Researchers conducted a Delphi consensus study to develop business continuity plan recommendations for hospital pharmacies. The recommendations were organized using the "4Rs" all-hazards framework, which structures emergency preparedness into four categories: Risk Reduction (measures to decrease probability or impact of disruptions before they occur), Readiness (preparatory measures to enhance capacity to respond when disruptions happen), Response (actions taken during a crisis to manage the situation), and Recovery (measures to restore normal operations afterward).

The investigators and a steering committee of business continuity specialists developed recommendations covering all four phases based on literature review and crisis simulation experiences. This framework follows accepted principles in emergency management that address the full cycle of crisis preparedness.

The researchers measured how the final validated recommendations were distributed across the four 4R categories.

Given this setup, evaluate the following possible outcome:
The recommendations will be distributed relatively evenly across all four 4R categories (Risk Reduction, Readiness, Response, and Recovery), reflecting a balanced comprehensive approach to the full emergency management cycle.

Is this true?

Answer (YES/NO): NO